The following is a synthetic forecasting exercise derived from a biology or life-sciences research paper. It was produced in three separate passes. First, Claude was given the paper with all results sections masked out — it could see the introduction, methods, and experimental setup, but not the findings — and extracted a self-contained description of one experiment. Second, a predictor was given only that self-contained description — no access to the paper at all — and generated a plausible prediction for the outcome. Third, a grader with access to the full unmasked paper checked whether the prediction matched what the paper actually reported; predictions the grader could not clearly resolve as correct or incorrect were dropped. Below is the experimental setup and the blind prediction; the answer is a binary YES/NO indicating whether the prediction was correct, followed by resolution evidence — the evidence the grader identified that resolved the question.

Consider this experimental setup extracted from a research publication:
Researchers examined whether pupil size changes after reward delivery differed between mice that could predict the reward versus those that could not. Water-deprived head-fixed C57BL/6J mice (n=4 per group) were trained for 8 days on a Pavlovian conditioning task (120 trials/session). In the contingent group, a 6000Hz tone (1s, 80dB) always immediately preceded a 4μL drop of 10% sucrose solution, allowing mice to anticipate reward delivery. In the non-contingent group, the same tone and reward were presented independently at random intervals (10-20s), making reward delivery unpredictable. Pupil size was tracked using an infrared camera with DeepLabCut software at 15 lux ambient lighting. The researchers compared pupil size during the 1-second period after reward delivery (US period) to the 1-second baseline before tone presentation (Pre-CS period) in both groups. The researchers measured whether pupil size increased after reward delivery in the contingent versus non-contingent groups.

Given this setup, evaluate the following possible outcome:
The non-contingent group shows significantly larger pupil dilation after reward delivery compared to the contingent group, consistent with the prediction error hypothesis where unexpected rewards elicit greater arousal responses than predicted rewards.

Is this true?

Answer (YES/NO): NO